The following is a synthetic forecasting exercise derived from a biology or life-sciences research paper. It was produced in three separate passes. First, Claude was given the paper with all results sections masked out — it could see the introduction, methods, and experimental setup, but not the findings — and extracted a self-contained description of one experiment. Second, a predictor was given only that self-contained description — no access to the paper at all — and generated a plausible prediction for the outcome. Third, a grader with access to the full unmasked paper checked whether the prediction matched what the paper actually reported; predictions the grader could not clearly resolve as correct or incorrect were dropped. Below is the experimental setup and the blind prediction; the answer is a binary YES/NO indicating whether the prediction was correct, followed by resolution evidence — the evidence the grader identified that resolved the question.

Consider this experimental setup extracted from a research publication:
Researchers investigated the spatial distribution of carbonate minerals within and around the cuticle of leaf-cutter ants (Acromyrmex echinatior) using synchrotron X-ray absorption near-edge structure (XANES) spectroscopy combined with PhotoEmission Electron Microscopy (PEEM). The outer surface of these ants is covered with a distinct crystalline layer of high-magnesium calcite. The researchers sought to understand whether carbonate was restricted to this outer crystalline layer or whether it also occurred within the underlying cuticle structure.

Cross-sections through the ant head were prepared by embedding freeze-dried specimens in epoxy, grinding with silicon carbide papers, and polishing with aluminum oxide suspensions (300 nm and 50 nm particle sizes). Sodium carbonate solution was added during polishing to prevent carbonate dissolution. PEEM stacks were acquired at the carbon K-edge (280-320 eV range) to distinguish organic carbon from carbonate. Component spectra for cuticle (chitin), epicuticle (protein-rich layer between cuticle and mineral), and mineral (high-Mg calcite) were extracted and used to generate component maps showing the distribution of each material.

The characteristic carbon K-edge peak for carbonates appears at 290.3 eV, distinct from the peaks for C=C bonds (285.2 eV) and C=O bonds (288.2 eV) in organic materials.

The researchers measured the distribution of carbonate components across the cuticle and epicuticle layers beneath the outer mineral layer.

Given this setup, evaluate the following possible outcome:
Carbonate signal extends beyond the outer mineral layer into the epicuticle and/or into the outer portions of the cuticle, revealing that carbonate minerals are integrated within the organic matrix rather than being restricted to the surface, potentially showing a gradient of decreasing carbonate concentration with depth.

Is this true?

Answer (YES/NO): YES